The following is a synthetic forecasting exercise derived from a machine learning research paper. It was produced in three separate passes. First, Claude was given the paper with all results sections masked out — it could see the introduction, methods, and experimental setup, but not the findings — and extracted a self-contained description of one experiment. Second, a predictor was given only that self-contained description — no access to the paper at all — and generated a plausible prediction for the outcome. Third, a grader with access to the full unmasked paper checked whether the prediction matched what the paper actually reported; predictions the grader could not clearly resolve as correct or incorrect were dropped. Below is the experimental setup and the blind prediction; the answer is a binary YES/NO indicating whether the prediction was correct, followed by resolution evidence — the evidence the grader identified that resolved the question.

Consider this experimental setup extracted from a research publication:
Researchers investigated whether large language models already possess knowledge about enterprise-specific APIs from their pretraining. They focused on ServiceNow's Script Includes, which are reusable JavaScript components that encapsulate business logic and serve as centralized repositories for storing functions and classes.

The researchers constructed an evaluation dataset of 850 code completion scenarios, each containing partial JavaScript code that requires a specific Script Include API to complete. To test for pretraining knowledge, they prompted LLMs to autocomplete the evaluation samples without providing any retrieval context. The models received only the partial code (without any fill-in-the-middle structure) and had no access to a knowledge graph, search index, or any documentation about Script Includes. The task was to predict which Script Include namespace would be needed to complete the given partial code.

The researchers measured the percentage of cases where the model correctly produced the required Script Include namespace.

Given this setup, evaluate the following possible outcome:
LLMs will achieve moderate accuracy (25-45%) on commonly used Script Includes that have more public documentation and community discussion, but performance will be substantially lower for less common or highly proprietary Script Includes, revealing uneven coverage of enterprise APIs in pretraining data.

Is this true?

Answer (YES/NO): NO